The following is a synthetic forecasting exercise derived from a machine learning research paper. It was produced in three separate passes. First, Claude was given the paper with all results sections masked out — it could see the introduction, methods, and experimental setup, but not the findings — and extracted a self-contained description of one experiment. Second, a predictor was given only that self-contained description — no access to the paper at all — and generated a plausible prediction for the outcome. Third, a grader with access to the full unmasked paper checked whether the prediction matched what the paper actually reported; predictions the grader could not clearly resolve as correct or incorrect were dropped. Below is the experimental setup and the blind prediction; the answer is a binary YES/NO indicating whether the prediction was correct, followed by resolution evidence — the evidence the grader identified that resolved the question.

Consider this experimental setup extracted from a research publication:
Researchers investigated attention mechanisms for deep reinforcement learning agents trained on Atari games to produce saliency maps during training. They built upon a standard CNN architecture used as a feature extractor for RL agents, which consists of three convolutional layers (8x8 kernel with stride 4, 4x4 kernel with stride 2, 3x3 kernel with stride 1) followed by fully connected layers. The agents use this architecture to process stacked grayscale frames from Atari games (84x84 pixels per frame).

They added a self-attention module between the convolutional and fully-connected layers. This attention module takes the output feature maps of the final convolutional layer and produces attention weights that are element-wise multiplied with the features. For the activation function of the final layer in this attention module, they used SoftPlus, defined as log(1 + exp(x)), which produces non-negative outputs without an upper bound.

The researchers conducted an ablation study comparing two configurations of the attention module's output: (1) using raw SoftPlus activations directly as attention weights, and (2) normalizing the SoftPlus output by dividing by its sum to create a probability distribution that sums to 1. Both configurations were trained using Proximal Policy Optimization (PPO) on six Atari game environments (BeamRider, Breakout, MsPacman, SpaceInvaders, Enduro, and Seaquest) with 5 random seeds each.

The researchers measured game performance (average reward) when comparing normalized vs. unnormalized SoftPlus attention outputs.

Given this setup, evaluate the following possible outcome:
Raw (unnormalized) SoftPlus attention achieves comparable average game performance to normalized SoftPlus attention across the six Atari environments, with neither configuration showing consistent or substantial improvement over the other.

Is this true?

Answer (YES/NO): NO